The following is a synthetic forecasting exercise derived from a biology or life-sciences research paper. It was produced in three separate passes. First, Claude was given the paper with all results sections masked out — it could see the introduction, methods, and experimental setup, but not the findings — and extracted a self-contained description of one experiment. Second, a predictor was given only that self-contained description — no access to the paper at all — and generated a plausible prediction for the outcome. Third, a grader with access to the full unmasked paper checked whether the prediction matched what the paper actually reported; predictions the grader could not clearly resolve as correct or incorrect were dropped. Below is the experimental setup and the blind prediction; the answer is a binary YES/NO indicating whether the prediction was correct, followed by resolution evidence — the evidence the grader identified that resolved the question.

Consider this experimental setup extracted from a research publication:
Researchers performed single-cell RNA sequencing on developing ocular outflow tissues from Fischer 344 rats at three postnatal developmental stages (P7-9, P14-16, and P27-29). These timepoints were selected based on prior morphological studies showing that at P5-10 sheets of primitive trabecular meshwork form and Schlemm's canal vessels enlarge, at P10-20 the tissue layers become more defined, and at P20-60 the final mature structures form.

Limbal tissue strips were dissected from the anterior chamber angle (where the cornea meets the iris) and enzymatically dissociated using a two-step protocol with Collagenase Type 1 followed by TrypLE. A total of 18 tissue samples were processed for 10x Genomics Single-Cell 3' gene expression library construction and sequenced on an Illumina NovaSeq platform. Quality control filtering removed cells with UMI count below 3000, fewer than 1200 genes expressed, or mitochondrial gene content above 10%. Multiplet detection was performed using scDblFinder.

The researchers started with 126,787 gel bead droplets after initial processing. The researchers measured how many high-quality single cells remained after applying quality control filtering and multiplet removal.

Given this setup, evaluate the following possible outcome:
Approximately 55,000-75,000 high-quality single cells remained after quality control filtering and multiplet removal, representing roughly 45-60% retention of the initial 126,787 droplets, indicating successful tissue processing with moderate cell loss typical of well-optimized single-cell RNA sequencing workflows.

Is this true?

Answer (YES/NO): NO